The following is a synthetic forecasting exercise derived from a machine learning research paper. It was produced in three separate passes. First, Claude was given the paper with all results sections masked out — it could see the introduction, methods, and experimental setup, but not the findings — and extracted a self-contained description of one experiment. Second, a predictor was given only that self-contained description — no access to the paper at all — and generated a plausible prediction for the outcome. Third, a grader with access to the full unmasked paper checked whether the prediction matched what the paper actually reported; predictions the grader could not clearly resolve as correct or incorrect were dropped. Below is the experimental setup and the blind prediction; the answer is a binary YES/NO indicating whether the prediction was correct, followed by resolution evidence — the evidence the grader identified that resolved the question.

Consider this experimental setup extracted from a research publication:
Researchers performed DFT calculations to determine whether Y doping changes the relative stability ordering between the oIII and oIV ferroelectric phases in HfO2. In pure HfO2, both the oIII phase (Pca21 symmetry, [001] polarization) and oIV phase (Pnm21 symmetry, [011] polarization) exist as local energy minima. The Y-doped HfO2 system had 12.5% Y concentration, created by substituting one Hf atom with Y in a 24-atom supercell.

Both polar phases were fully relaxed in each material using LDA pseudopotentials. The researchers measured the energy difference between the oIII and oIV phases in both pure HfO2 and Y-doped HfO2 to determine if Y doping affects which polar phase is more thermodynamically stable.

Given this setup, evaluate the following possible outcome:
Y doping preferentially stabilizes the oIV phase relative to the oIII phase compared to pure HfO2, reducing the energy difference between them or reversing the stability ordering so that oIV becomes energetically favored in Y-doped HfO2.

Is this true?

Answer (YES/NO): YES